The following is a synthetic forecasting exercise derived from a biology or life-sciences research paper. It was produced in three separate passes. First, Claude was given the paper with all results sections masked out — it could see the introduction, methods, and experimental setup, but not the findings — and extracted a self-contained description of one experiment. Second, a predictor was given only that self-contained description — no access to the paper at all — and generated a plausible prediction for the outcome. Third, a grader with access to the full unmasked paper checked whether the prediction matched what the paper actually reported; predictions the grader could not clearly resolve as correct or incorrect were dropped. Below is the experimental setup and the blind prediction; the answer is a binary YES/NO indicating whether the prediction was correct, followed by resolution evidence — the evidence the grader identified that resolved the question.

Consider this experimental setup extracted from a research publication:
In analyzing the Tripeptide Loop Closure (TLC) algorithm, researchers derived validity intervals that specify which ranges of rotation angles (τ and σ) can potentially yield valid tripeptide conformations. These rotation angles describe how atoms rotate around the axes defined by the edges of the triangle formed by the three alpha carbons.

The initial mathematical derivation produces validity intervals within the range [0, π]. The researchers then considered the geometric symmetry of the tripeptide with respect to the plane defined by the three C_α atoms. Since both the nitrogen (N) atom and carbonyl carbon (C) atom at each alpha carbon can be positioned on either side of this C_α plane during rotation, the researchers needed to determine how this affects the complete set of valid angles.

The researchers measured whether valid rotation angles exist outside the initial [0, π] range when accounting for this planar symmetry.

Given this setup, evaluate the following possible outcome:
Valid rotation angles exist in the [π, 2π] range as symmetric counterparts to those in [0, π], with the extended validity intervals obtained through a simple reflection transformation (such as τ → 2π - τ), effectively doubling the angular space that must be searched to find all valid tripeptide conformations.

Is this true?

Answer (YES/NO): YES